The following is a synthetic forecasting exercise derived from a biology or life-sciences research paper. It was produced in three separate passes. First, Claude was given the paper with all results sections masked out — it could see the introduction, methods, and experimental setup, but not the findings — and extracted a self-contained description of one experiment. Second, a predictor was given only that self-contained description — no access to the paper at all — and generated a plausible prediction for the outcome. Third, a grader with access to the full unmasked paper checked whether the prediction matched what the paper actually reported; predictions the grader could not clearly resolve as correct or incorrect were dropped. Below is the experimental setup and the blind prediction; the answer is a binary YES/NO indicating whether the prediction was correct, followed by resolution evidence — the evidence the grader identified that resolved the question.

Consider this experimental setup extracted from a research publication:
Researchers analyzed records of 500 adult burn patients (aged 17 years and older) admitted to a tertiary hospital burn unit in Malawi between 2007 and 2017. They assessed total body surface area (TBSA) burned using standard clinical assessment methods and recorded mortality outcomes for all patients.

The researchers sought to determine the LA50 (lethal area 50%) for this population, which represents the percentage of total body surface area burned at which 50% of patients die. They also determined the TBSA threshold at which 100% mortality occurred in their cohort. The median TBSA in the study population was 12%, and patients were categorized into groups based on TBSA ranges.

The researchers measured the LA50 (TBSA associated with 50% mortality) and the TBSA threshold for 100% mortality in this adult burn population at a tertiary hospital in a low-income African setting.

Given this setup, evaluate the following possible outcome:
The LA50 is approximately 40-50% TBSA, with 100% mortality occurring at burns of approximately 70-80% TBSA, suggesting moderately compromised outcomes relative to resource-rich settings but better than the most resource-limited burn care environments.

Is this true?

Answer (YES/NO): NO